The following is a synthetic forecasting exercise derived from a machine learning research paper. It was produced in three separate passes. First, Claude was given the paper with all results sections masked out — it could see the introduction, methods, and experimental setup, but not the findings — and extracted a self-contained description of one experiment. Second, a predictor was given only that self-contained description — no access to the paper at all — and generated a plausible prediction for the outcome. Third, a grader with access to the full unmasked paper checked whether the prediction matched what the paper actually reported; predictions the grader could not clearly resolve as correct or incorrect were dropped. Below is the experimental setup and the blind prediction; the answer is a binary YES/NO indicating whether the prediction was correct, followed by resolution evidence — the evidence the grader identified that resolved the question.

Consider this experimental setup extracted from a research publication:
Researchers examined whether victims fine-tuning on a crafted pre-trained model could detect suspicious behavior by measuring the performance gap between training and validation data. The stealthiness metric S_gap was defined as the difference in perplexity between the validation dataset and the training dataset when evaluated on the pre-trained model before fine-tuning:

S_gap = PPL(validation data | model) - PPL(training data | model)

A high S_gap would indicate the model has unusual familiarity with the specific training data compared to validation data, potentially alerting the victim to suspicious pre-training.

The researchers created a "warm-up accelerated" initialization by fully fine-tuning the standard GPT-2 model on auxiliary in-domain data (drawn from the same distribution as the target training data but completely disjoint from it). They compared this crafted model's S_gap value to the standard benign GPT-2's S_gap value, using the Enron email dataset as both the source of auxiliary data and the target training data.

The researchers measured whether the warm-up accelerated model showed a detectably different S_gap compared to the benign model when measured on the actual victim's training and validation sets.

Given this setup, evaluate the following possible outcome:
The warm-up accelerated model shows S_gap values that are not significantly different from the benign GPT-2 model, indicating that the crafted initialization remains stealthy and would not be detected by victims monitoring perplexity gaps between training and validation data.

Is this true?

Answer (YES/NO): NO